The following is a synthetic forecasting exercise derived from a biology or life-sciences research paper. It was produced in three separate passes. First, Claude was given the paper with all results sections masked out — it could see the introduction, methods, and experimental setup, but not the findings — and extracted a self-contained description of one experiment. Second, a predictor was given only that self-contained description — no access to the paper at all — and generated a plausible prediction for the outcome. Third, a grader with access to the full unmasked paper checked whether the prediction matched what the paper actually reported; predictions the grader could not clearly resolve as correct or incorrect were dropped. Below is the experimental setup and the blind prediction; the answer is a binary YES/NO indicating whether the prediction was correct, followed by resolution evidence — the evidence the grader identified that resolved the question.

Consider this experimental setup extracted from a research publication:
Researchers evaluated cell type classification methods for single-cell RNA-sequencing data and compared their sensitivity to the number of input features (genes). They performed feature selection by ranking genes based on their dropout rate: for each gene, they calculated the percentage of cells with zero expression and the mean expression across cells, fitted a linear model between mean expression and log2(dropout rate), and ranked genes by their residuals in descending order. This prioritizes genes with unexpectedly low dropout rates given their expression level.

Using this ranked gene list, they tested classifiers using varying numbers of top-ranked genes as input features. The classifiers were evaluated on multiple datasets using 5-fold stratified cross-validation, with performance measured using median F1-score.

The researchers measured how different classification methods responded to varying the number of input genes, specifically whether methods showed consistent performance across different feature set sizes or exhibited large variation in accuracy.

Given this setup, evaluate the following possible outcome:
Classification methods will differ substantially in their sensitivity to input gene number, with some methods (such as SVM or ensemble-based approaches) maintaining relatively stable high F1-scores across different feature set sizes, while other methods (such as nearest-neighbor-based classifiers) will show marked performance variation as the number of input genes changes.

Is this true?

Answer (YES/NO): NO